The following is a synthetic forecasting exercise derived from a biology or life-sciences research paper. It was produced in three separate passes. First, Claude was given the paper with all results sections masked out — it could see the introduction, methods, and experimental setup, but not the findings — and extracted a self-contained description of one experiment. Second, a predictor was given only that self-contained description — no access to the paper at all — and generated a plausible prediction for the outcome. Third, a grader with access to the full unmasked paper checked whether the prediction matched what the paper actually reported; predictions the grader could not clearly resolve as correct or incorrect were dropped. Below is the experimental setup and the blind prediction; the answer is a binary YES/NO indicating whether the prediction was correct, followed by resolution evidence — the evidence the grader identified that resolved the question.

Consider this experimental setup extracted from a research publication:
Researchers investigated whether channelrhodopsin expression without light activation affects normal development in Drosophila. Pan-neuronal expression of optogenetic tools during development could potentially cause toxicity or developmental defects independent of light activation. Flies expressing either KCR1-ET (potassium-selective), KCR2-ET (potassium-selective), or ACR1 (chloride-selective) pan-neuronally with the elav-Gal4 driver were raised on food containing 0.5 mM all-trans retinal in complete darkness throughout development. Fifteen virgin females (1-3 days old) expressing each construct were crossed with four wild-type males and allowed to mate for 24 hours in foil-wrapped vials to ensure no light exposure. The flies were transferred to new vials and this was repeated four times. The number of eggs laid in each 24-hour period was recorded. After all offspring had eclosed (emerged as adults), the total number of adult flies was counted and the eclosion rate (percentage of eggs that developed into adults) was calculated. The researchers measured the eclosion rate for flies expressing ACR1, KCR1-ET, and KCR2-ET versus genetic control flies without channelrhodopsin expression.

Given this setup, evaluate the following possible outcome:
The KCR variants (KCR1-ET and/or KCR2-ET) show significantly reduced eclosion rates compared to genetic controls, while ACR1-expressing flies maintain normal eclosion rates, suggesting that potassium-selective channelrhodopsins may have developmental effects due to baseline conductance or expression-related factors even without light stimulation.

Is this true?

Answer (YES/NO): NO